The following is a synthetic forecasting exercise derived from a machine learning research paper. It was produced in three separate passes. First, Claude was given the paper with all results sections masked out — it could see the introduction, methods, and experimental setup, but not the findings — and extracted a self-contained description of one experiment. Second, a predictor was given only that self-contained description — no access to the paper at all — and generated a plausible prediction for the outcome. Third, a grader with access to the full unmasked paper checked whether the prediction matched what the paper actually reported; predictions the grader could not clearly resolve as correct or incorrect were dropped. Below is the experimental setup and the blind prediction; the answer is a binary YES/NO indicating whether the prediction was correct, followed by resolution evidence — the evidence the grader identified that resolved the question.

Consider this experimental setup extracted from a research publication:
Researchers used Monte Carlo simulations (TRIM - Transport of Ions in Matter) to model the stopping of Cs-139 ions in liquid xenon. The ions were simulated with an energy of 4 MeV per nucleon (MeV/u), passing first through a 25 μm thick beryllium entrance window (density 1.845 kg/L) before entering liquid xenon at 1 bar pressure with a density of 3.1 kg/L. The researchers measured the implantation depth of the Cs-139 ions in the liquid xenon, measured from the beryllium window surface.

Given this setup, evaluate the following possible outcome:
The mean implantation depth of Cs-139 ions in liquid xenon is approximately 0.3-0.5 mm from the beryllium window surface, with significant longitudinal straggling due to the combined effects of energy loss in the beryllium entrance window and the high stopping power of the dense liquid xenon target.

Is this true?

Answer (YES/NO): NO